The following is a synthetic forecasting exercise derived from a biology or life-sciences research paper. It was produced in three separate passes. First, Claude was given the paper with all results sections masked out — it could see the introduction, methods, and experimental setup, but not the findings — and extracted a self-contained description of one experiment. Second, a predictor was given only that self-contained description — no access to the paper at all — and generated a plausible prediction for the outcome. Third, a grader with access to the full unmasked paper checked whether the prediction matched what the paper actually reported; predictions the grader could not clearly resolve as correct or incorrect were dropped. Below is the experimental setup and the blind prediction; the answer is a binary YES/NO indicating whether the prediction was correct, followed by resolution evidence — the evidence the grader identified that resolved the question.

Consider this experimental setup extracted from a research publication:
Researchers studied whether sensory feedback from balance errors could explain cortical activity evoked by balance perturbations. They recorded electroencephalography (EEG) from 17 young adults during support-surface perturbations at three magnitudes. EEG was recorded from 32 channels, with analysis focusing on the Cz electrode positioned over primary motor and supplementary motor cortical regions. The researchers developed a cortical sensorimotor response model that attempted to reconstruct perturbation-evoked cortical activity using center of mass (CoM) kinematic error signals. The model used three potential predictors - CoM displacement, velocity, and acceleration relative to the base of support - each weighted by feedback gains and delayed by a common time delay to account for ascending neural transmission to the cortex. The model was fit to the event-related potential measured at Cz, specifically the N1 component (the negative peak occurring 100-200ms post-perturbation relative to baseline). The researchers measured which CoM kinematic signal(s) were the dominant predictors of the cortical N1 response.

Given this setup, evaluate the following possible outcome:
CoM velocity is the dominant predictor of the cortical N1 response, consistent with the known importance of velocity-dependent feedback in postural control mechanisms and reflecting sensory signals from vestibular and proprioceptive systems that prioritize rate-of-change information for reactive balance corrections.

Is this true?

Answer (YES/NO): NO